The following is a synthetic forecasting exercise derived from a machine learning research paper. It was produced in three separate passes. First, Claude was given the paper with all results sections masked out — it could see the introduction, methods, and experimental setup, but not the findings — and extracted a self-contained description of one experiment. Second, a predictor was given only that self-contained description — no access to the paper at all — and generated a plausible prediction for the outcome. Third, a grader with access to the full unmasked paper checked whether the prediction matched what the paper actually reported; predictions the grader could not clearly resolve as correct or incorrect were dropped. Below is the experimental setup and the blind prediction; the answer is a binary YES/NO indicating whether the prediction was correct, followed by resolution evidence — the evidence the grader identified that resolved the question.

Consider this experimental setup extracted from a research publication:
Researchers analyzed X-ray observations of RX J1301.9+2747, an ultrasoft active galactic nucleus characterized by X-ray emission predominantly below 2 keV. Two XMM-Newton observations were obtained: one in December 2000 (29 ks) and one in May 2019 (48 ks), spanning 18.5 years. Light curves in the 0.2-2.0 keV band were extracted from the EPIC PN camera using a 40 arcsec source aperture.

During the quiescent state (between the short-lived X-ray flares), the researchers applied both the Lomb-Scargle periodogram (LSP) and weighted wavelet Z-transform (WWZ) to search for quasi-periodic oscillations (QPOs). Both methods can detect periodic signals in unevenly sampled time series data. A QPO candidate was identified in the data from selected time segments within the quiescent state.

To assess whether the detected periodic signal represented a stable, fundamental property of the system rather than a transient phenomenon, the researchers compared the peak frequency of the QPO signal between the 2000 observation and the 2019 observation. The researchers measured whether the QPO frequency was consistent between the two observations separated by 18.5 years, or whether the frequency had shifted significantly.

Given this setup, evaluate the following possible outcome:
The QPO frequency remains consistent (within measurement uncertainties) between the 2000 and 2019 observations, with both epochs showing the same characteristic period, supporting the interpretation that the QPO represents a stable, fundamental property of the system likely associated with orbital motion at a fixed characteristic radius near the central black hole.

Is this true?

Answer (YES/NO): YES